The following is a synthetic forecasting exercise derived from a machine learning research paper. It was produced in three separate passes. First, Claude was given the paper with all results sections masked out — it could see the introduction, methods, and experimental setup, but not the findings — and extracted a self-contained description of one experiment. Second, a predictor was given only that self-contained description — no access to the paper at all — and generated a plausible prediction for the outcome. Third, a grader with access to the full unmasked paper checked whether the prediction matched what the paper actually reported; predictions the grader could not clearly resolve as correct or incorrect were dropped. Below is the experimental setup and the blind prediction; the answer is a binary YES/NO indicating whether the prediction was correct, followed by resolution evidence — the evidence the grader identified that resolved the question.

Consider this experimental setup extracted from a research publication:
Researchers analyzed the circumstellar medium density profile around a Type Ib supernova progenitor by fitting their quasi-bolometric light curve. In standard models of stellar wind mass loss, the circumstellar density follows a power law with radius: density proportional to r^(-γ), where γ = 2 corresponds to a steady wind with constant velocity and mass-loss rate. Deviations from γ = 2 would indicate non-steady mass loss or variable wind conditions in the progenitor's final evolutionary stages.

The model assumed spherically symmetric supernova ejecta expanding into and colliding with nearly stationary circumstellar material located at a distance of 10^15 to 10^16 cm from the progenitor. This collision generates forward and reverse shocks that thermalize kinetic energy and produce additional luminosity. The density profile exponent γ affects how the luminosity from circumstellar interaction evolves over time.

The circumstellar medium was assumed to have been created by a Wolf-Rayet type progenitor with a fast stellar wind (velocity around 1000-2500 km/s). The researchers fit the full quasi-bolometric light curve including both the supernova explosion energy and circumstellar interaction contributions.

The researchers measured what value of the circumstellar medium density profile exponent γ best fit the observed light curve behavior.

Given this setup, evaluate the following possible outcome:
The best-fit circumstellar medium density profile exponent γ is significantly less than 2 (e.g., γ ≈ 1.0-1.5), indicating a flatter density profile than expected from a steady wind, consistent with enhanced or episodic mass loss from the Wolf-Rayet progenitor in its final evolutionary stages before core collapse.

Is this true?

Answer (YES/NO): NO